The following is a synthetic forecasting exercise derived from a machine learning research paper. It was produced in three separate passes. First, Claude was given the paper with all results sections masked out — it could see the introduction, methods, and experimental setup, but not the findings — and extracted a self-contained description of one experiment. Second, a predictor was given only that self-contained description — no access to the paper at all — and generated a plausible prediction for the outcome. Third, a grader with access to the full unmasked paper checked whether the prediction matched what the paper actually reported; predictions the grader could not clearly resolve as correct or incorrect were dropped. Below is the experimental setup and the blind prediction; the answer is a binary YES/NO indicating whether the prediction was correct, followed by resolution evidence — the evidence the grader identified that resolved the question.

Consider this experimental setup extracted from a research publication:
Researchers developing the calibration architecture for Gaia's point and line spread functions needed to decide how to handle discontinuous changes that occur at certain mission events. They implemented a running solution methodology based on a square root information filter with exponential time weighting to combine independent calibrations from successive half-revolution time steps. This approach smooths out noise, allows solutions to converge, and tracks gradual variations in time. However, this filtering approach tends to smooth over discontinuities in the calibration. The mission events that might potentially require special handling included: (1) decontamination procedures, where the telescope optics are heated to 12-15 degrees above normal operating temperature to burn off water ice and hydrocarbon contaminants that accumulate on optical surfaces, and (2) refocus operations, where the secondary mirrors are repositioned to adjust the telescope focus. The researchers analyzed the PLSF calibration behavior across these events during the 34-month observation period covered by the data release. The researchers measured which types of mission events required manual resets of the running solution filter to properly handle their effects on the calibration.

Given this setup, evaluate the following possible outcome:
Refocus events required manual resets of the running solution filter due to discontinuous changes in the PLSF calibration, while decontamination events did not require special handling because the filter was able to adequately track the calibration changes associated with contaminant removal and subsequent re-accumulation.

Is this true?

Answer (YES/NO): NO